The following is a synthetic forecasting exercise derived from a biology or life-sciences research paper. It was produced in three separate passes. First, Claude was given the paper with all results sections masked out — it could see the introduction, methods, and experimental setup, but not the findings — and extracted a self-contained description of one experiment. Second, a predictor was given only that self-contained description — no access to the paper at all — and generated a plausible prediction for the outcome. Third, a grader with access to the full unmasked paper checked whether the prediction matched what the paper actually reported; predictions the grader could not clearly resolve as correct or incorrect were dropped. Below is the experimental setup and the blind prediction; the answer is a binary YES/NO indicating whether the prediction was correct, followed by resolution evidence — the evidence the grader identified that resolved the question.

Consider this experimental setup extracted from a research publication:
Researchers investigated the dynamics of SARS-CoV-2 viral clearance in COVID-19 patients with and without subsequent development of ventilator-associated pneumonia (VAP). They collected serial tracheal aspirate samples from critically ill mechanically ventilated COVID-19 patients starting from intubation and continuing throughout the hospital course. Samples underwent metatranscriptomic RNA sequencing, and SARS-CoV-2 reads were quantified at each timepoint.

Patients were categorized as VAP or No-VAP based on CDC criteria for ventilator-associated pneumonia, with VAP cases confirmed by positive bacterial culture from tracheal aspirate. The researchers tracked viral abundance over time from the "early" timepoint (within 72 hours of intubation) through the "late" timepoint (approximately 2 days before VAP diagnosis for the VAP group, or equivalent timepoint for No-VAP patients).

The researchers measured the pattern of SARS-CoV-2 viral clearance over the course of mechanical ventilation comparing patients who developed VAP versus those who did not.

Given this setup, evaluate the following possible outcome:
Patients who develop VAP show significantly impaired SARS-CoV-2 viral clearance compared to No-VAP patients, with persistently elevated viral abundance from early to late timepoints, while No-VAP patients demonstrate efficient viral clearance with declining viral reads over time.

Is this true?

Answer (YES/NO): NO